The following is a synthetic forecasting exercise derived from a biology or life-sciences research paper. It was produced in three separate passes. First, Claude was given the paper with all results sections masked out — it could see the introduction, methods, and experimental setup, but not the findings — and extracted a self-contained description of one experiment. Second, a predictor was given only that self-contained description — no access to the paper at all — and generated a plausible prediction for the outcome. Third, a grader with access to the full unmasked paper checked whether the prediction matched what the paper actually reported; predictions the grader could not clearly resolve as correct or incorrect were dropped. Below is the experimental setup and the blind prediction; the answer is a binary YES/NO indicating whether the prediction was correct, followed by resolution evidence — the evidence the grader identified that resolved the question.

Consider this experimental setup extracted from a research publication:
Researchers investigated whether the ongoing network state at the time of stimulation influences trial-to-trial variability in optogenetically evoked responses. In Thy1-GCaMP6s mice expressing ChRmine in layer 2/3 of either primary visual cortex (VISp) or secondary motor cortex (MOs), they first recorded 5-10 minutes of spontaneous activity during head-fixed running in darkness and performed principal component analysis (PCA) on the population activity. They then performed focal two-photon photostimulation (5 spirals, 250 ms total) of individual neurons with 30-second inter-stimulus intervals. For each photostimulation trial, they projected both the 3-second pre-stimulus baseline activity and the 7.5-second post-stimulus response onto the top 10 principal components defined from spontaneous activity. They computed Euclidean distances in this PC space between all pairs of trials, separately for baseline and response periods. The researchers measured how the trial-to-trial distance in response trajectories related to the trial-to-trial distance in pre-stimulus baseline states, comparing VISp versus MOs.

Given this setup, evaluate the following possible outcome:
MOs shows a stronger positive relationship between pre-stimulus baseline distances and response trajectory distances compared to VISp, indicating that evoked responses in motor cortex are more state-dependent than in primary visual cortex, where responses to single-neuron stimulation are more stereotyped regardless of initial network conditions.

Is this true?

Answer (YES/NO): NO